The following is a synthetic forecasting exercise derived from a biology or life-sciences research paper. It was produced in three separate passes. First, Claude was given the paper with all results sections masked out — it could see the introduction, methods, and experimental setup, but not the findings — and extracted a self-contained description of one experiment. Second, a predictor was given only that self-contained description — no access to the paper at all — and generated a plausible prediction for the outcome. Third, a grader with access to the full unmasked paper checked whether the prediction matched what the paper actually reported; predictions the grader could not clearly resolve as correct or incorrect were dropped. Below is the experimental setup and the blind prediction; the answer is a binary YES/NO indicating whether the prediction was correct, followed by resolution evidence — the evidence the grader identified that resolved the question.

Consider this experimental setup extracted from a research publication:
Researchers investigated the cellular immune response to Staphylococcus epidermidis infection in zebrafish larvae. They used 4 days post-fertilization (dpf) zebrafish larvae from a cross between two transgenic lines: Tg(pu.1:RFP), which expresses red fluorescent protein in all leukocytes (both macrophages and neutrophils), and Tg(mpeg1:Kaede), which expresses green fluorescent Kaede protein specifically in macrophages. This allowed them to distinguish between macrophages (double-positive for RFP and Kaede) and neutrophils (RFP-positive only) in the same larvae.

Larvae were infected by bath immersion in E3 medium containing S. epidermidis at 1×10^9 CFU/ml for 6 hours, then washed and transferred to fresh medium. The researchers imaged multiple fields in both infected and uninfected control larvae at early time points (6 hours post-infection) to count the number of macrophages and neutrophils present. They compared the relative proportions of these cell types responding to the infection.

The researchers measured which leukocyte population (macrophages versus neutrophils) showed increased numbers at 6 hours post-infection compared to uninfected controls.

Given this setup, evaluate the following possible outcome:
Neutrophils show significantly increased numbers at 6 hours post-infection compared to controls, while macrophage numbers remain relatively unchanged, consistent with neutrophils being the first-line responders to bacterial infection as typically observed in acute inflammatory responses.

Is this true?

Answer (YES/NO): NO